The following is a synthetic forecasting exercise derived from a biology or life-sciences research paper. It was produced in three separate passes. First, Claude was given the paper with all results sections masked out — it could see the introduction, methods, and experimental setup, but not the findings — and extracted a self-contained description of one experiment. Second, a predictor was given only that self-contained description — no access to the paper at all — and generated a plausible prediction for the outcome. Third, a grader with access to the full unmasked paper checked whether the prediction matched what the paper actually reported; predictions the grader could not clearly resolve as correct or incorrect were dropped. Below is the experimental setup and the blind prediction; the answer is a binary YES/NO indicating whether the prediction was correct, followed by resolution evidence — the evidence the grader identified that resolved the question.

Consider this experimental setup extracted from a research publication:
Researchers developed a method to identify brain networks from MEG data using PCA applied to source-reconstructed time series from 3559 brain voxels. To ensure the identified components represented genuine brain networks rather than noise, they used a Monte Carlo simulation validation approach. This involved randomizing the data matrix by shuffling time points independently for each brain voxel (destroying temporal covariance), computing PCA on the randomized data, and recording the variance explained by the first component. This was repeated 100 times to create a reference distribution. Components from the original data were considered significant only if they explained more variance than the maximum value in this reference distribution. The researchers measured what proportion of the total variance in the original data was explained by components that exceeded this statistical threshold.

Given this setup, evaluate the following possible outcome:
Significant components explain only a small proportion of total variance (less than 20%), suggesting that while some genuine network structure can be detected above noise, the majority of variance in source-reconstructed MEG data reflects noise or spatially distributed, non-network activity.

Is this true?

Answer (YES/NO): NO